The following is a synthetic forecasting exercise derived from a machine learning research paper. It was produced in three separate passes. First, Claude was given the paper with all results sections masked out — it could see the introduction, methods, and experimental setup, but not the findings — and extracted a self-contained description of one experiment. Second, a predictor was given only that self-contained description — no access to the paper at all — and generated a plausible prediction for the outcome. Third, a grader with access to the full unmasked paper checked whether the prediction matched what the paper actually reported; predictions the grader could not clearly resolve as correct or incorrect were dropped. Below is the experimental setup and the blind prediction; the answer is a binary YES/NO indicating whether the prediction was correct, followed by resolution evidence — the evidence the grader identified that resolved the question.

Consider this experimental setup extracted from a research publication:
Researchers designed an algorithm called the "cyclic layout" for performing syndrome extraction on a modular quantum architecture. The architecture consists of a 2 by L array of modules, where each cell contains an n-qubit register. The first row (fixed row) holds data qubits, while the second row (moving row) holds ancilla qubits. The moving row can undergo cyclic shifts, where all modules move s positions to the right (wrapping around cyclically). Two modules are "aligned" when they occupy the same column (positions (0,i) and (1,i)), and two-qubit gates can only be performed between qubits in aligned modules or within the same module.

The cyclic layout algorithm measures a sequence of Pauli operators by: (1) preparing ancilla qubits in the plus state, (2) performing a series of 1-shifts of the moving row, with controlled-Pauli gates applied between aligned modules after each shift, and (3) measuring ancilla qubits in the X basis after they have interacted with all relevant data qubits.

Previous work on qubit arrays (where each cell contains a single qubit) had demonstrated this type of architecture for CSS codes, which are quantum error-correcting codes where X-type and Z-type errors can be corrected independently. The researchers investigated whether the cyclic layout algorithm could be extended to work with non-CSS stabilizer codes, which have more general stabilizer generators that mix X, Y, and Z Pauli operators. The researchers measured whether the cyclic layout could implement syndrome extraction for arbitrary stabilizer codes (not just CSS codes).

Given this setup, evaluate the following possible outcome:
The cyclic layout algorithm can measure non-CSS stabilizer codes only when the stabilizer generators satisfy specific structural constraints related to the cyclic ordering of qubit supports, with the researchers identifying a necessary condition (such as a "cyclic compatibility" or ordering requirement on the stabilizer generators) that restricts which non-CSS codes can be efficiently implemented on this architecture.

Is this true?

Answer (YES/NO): NO